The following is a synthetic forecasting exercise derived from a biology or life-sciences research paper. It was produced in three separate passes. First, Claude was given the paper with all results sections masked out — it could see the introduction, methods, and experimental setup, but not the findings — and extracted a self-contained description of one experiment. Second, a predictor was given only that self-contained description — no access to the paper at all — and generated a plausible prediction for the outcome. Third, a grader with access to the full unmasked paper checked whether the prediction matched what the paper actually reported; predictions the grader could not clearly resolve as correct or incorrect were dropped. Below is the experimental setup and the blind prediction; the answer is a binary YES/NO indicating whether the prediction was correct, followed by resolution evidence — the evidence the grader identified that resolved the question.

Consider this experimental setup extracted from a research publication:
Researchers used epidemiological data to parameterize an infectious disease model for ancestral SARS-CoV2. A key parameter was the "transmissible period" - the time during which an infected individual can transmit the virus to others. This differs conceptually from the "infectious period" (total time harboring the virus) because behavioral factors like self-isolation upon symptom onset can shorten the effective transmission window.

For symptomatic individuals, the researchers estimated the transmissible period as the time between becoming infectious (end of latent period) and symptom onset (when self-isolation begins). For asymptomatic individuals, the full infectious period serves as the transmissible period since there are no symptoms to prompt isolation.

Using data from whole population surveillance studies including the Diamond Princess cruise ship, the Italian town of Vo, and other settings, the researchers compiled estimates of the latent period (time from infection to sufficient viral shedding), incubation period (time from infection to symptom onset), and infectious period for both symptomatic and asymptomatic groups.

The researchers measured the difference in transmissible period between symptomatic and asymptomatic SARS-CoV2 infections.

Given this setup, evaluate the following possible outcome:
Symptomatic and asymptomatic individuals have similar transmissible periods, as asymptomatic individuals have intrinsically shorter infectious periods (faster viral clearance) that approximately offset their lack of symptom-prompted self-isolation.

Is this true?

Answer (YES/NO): NO